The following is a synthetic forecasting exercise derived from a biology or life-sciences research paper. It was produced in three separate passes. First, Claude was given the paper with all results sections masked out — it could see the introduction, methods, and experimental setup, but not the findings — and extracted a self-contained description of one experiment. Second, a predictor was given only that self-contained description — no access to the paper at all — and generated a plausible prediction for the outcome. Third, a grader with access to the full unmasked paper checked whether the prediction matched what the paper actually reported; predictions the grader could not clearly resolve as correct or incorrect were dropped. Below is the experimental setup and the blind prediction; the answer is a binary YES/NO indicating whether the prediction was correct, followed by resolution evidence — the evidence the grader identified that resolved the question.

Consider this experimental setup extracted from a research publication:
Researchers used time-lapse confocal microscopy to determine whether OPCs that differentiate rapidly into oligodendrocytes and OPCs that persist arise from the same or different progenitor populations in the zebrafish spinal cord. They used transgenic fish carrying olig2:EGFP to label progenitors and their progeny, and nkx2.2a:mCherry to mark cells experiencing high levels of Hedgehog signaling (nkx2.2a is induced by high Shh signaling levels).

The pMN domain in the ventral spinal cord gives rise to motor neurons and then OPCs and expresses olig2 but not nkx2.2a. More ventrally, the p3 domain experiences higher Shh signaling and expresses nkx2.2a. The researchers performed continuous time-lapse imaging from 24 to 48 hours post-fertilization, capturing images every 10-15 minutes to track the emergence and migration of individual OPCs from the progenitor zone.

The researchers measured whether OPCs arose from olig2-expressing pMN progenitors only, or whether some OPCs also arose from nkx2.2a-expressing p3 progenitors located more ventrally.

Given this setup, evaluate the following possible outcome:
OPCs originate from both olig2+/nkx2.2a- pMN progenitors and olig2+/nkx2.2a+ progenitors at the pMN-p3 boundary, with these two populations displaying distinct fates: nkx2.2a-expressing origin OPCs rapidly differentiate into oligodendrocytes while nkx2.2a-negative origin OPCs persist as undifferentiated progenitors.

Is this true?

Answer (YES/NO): YES